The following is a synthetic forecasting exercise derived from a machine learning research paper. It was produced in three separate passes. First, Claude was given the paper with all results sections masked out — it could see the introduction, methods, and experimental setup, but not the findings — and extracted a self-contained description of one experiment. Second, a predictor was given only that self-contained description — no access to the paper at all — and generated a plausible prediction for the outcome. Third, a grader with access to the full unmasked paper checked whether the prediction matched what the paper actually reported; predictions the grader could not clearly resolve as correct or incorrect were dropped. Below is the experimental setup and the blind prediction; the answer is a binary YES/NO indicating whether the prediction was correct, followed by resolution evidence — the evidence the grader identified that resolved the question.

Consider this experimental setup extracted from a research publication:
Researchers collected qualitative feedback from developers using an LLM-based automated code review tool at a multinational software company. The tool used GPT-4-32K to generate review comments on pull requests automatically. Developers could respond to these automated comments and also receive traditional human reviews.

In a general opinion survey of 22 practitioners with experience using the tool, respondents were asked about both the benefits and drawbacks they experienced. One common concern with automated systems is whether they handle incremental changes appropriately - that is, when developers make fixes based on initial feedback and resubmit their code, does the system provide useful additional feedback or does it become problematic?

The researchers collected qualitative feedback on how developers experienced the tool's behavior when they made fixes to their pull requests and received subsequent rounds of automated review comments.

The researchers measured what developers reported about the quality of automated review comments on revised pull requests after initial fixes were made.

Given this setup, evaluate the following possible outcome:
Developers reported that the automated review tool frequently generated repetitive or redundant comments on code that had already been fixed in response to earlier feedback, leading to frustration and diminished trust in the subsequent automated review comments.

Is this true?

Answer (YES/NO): YES